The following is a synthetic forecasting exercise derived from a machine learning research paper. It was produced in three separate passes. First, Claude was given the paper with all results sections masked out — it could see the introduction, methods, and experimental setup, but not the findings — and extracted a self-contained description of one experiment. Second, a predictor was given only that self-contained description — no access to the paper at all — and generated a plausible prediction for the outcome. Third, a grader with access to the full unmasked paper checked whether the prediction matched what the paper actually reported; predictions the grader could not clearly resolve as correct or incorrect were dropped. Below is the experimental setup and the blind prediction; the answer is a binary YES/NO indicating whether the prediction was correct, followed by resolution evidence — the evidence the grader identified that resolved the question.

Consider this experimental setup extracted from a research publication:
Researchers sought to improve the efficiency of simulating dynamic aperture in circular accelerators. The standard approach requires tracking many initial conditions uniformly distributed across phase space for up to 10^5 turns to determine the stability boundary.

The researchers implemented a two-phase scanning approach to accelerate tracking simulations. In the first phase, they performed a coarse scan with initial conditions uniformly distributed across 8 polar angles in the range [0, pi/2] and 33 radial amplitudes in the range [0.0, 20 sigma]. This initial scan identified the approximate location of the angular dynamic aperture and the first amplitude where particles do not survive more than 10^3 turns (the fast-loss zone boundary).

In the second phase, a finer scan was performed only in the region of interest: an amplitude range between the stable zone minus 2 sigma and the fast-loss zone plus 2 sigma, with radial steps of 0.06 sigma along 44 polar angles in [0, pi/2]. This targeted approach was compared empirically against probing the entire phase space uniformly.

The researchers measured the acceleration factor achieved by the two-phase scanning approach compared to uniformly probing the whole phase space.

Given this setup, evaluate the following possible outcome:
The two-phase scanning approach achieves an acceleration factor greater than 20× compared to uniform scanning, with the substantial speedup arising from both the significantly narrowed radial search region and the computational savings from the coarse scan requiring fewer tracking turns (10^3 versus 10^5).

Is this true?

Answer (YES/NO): NO